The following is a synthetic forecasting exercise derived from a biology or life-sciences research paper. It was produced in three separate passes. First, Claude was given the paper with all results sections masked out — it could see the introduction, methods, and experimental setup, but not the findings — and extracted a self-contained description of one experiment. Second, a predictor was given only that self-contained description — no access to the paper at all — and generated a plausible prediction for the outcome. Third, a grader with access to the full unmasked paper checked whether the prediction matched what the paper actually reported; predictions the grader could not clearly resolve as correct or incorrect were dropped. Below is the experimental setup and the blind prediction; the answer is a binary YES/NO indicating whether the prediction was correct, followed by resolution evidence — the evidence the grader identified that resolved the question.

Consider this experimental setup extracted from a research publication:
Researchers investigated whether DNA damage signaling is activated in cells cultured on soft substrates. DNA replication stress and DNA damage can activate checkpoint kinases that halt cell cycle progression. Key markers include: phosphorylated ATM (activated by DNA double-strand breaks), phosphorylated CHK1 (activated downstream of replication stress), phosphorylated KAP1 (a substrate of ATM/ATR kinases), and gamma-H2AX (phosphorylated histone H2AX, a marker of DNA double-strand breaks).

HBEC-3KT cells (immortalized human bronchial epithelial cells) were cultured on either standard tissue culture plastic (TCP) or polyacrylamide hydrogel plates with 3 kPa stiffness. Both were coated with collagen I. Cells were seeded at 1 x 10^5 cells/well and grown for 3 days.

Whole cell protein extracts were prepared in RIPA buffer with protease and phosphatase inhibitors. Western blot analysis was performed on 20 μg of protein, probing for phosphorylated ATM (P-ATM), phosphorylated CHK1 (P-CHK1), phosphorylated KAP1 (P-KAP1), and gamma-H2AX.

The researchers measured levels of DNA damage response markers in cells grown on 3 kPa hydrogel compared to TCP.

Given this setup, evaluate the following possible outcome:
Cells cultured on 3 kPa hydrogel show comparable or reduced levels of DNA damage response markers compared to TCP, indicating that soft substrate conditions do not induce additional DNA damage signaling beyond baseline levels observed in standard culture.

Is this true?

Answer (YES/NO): YES